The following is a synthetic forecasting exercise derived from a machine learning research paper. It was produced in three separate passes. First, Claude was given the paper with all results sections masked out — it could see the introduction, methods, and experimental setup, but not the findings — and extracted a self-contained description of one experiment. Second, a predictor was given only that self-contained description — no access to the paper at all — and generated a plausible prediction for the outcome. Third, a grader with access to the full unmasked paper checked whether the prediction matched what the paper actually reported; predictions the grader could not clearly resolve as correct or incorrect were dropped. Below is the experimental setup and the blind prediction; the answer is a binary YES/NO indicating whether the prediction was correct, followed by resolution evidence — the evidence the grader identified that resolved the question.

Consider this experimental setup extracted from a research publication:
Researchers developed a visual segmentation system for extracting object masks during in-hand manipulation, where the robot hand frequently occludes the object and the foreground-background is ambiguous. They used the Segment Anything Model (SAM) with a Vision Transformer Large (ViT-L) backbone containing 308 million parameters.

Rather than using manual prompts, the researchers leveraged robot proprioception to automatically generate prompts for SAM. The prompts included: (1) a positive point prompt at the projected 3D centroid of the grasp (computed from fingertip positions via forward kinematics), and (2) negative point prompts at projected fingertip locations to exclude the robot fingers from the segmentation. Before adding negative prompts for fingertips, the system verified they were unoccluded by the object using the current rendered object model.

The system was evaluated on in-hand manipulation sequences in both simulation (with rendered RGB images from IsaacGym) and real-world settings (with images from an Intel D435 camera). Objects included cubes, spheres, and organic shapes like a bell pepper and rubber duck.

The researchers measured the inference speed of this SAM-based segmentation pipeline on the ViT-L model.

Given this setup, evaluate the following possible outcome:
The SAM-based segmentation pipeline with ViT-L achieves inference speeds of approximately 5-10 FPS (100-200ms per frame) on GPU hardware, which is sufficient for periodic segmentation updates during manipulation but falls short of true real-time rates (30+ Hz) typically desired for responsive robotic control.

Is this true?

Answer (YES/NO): NO